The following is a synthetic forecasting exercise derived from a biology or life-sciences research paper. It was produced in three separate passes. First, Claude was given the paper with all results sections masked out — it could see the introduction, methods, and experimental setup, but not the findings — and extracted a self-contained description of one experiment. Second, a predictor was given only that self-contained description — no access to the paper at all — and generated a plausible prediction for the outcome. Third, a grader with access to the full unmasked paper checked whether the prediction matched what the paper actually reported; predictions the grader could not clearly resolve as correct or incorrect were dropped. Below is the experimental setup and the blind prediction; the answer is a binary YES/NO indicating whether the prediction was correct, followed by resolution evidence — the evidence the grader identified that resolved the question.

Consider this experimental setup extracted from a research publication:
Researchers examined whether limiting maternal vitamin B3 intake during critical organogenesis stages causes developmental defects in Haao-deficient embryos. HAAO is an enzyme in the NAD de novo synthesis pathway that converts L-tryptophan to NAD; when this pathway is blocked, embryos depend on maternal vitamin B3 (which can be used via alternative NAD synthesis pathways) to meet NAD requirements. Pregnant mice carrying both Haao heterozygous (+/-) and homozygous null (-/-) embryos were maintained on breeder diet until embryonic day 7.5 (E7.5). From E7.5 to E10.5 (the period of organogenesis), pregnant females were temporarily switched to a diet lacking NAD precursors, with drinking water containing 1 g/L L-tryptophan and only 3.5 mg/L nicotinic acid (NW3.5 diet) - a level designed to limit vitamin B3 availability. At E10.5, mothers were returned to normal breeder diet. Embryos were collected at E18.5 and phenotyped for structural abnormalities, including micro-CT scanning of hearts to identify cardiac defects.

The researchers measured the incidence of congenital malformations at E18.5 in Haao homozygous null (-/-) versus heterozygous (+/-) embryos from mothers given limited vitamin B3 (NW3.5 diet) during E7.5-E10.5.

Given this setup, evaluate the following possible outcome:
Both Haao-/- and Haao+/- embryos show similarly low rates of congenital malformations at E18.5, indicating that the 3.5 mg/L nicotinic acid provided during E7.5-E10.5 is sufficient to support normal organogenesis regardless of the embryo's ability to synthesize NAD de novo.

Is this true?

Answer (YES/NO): NO